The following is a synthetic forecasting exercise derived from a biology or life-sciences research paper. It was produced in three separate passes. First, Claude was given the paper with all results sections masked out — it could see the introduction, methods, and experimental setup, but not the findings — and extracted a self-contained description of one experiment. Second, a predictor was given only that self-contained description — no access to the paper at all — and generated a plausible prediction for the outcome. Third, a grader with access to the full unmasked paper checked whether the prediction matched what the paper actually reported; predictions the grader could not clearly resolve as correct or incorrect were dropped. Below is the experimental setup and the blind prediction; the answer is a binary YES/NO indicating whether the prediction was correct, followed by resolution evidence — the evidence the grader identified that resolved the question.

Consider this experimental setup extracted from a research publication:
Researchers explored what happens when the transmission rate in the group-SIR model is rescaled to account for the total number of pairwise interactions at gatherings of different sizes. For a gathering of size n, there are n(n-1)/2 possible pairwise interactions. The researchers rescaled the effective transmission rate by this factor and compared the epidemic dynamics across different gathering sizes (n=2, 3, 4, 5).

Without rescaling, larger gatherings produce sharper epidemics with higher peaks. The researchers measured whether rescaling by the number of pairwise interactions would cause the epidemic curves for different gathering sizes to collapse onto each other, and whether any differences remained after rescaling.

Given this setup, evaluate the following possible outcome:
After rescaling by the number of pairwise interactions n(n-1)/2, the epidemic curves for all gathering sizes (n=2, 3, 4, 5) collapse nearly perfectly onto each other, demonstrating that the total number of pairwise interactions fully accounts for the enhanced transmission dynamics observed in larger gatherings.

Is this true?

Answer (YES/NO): NO